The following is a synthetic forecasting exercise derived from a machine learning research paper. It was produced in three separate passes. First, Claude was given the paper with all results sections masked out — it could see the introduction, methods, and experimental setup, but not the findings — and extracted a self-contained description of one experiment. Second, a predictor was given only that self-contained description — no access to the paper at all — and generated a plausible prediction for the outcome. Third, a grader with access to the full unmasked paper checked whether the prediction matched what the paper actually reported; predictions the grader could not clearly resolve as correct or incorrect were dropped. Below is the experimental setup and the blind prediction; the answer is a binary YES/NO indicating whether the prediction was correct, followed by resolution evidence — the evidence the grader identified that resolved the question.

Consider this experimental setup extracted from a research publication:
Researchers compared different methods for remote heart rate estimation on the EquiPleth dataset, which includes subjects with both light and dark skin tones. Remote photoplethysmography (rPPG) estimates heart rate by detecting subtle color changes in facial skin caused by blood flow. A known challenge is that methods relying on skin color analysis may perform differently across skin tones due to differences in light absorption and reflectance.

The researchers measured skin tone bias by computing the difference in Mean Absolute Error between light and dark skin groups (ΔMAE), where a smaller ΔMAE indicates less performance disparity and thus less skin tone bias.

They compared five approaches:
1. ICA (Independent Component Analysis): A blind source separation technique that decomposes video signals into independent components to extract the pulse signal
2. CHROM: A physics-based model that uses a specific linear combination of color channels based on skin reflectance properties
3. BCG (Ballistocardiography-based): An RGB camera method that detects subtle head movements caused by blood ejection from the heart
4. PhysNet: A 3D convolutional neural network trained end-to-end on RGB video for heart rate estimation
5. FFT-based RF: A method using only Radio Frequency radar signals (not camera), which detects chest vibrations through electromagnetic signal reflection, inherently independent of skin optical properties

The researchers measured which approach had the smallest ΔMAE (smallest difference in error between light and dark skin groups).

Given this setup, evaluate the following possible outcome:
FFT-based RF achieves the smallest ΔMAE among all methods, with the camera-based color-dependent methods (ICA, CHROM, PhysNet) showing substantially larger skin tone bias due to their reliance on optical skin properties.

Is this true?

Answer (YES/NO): NO